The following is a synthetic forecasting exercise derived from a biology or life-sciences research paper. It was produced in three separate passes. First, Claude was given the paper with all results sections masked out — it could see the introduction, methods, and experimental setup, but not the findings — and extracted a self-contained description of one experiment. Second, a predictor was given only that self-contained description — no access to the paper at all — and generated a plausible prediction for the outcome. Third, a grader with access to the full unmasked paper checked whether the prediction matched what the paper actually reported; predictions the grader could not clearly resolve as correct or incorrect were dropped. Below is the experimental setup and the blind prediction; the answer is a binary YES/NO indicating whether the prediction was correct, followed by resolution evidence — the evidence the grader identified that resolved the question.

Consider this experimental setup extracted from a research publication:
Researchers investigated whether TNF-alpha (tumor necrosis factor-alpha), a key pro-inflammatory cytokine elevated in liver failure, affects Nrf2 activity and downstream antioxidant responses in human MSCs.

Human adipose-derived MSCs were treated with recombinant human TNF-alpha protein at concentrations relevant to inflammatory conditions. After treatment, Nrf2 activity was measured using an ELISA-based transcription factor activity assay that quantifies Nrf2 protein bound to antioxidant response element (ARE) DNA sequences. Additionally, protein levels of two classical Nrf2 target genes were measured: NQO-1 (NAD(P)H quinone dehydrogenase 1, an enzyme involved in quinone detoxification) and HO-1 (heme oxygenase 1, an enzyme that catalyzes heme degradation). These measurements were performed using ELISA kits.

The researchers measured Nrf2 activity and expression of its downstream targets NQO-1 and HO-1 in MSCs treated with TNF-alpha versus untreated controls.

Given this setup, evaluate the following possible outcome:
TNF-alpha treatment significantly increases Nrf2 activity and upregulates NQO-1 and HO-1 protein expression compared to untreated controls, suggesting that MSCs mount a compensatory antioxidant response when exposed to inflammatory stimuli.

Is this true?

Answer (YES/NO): NO